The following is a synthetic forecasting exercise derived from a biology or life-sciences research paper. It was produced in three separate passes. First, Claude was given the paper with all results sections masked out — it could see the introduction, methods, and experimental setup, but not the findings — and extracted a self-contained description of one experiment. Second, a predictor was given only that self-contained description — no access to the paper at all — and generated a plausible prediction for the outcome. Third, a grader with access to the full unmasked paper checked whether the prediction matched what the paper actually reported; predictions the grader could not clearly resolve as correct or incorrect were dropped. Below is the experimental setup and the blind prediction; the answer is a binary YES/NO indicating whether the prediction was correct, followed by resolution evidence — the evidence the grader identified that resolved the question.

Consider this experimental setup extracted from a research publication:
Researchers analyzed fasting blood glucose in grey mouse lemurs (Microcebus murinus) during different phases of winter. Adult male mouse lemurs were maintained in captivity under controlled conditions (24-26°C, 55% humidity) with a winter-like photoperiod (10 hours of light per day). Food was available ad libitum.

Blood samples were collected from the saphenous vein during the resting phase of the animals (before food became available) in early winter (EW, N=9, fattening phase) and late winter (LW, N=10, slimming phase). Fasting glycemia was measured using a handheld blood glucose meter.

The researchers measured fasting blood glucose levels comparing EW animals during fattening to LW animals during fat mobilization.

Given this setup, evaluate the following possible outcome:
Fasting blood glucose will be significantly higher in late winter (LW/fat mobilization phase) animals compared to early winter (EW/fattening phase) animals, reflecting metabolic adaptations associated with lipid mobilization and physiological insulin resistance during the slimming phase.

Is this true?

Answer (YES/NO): NO